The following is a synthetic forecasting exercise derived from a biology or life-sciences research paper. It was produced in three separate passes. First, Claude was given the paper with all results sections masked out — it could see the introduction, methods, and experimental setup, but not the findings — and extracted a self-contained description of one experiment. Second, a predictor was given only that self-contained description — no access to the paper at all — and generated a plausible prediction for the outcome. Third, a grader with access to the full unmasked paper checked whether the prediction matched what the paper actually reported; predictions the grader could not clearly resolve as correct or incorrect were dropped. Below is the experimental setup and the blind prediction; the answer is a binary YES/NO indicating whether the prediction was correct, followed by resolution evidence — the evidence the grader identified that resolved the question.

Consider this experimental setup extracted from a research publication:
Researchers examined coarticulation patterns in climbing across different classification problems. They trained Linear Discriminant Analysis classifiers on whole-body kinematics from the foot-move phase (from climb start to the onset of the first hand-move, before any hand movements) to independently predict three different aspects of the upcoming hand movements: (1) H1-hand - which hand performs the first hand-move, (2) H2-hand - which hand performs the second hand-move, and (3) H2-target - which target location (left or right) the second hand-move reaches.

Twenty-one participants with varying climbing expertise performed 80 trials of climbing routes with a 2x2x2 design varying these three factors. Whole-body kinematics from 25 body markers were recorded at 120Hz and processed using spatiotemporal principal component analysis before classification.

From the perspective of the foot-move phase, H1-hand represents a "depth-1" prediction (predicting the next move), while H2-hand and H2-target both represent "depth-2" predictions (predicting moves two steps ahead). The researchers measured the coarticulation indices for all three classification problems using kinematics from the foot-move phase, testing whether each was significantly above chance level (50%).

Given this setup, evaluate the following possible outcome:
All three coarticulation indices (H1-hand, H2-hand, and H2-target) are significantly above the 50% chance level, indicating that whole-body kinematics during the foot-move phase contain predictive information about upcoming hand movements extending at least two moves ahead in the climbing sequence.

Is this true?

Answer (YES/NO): NO